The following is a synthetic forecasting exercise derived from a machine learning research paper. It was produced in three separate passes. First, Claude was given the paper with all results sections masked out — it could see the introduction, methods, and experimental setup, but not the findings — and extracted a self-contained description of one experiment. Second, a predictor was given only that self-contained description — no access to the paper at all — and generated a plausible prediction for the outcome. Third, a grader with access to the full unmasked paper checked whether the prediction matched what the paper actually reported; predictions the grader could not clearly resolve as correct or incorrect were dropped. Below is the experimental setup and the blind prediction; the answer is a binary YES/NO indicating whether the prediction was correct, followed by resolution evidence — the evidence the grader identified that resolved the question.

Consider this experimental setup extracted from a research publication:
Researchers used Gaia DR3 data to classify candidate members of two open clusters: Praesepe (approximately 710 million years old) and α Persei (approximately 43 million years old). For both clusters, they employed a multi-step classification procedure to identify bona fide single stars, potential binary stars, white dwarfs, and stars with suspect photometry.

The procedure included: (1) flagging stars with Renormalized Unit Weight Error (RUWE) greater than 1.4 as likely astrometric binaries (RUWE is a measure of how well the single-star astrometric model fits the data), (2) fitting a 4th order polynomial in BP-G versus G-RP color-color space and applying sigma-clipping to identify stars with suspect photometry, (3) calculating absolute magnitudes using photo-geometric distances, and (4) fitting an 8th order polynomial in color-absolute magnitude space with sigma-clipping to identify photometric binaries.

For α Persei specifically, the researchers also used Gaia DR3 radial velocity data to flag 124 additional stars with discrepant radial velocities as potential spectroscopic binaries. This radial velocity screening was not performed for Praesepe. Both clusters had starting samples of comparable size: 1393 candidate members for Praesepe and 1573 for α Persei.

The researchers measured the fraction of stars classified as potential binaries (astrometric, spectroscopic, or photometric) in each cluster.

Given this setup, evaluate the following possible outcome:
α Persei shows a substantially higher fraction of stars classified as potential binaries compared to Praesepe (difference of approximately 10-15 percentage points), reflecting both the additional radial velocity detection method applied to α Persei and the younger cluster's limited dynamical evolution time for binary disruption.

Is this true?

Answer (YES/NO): YES